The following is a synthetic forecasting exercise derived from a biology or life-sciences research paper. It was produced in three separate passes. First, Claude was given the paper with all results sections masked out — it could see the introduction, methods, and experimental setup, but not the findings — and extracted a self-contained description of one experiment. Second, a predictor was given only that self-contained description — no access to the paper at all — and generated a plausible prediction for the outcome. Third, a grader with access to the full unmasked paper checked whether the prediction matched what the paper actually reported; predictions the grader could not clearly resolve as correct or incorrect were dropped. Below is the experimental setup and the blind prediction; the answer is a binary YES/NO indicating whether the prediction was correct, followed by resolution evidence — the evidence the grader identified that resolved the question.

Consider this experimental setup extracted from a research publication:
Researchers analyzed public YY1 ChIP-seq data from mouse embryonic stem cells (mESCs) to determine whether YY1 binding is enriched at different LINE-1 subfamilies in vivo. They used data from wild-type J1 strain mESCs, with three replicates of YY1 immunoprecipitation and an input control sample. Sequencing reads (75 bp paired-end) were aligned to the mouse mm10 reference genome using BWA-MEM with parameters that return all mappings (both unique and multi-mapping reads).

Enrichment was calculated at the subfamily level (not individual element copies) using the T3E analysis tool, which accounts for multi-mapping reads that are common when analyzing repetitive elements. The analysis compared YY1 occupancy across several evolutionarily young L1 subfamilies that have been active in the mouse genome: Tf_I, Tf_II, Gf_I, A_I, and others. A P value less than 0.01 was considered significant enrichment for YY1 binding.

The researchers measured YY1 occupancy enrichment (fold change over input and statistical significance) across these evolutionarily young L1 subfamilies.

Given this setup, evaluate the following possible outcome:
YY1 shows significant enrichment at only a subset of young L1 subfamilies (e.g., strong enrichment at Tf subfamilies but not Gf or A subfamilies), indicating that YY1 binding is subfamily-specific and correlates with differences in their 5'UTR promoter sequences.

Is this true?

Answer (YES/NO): YES